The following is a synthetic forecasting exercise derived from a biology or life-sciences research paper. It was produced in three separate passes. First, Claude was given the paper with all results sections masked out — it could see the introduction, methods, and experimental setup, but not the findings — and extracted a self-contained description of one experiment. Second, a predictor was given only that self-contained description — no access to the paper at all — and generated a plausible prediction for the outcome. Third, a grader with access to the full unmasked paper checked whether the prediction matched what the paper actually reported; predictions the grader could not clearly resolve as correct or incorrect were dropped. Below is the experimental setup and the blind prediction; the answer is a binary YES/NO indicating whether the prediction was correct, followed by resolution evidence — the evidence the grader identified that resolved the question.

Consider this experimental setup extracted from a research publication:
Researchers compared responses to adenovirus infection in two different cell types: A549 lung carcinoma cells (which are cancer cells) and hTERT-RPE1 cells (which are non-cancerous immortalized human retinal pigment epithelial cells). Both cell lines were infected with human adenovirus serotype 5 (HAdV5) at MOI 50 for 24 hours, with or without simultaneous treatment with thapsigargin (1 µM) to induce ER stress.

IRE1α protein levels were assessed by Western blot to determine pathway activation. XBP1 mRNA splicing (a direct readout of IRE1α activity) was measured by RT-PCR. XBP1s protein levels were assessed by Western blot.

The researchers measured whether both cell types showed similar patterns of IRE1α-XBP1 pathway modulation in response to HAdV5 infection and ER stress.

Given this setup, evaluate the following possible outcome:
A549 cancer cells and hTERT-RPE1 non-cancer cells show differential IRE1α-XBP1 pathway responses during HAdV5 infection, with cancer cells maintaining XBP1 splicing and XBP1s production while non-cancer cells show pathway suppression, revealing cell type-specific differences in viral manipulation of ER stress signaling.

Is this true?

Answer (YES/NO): NO